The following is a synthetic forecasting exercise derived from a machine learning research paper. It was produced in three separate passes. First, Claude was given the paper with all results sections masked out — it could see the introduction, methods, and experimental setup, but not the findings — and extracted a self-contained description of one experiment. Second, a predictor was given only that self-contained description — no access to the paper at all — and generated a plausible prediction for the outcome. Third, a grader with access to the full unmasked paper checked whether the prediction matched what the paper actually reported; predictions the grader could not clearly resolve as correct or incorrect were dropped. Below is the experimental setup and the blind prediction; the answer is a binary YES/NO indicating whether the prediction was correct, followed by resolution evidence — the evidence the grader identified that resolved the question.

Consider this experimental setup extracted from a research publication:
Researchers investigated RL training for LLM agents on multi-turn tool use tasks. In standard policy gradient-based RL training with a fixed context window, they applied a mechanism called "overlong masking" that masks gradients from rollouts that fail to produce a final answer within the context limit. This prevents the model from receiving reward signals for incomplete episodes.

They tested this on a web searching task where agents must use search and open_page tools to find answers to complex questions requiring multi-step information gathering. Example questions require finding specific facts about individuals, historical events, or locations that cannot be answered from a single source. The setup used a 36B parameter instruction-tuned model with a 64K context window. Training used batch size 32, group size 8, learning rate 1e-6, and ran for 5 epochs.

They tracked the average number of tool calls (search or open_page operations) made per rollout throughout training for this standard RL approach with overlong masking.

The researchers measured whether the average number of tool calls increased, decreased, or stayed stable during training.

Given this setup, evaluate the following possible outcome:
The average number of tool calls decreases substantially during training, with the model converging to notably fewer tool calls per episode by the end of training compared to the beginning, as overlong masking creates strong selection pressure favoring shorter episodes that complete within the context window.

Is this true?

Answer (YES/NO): NO